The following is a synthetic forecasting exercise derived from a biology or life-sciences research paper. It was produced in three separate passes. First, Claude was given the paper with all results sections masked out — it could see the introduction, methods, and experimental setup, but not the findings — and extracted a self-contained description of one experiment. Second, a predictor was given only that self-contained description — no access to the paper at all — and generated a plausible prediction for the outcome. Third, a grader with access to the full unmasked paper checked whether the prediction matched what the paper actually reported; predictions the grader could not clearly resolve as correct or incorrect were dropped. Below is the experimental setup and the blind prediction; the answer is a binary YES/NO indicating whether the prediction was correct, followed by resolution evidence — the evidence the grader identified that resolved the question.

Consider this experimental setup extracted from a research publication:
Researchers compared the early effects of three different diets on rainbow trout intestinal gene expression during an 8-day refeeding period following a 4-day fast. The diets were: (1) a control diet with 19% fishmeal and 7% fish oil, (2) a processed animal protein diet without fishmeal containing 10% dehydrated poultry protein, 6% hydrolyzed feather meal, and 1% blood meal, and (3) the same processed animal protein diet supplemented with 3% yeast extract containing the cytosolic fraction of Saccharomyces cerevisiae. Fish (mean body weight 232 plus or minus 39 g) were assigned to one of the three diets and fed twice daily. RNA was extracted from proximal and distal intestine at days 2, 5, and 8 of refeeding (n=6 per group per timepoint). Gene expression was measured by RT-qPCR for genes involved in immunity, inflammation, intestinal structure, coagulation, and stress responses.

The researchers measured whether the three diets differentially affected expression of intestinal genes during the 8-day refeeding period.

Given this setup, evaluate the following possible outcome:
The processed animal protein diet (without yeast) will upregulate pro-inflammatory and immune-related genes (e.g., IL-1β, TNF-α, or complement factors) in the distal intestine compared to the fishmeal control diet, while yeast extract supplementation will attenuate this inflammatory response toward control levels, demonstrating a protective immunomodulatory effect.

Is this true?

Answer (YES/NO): NO